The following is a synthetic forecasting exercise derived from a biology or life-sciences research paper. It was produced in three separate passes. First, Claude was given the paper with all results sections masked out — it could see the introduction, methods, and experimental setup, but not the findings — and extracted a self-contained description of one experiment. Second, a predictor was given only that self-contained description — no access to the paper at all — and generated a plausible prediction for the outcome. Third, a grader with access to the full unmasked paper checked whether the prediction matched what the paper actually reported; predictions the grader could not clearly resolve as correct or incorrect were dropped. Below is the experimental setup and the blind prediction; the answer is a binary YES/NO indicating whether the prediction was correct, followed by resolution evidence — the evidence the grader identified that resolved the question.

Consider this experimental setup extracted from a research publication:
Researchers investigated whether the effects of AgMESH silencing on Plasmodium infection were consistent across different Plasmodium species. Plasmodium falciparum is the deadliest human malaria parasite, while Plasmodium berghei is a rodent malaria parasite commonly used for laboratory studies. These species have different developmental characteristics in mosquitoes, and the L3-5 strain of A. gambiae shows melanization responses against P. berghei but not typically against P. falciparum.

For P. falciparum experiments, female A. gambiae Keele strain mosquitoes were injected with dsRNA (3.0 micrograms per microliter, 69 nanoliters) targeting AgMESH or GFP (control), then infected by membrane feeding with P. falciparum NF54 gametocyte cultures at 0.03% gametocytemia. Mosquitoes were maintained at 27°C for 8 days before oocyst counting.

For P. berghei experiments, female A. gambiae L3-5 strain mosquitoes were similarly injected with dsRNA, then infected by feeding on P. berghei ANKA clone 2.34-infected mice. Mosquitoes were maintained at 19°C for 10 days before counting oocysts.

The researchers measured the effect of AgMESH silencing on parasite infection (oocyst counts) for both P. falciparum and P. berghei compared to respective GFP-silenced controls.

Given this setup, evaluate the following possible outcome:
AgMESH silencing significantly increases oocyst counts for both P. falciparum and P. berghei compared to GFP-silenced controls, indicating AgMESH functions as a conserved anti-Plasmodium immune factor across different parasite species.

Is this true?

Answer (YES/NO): NO